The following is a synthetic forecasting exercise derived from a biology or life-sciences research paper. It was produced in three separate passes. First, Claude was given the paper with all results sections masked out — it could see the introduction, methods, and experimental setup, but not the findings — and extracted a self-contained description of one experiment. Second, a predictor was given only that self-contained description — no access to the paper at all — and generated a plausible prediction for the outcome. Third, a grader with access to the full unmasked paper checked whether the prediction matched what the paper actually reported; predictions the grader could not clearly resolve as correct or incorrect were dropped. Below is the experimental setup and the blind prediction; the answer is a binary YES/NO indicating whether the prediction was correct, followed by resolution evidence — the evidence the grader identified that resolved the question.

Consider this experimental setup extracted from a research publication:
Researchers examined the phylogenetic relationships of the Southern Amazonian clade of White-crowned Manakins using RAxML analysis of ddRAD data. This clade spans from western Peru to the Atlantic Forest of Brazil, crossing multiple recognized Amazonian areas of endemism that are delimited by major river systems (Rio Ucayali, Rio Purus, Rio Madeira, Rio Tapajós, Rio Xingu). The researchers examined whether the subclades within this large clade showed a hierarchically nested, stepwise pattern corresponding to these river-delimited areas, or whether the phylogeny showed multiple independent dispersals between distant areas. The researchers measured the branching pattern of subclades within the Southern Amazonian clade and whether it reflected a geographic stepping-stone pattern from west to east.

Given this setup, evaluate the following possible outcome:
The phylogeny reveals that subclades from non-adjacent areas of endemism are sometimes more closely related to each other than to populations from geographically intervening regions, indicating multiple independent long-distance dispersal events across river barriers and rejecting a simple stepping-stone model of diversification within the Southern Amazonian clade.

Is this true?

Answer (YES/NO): NO